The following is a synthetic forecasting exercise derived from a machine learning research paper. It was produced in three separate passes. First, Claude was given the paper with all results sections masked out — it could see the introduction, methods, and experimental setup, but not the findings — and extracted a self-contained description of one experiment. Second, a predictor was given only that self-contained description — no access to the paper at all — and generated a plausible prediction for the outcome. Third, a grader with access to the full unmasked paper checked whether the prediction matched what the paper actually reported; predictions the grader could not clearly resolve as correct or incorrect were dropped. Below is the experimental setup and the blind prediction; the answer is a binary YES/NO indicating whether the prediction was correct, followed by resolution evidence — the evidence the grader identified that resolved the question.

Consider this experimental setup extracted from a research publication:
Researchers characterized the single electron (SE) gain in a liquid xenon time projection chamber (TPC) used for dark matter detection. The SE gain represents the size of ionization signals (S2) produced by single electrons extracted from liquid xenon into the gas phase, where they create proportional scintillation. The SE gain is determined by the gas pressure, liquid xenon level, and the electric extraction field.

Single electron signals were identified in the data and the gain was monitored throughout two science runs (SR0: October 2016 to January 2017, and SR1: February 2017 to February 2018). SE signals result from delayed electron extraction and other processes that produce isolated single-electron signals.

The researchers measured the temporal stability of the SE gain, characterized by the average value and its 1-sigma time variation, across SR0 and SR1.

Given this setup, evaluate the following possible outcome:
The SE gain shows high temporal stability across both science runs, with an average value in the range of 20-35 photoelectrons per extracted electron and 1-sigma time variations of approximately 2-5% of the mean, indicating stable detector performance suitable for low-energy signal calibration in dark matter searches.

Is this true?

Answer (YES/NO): NO